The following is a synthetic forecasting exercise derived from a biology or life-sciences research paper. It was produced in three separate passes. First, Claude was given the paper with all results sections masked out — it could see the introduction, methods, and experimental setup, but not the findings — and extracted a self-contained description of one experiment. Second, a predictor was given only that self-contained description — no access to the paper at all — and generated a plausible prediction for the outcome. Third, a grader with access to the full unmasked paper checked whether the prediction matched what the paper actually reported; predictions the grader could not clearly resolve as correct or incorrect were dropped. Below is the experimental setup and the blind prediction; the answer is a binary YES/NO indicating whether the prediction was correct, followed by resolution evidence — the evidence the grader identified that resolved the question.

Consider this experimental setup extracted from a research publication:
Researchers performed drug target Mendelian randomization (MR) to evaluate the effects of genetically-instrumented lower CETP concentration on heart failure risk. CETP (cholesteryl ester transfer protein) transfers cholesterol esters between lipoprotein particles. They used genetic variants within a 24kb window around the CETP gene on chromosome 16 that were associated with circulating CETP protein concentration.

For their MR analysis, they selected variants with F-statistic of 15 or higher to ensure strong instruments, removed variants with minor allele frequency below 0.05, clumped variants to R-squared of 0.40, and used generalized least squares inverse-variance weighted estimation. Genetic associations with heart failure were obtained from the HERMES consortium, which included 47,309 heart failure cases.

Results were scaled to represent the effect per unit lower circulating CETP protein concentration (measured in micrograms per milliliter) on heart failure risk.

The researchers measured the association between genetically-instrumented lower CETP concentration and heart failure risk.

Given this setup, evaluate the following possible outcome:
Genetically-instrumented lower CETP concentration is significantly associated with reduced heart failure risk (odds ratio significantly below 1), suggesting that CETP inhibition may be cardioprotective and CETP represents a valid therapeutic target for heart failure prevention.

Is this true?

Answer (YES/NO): YES